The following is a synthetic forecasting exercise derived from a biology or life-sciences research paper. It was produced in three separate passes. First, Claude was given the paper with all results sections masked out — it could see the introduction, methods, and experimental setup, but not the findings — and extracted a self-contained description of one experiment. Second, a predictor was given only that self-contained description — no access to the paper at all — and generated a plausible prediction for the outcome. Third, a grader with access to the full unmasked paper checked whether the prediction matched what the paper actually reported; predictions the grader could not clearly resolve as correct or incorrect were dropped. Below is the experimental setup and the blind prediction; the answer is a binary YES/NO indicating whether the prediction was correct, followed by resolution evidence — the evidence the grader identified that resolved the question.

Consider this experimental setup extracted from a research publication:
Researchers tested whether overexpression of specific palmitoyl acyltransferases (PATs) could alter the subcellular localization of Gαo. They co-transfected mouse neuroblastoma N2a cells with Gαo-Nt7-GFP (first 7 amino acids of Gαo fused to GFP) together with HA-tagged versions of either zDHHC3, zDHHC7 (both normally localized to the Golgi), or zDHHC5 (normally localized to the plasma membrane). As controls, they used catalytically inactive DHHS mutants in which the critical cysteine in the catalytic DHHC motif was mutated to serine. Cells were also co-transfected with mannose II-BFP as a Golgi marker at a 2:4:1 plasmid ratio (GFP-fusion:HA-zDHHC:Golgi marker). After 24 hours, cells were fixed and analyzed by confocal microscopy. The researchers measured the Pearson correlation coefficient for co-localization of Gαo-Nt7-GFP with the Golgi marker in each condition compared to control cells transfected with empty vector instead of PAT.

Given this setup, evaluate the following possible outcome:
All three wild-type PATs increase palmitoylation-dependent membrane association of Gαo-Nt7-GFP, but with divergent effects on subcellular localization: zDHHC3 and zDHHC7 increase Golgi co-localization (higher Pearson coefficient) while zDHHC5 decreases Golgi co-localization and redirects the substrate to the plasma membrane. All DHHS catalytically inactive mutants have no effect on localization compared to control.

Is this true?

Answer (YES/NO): NO